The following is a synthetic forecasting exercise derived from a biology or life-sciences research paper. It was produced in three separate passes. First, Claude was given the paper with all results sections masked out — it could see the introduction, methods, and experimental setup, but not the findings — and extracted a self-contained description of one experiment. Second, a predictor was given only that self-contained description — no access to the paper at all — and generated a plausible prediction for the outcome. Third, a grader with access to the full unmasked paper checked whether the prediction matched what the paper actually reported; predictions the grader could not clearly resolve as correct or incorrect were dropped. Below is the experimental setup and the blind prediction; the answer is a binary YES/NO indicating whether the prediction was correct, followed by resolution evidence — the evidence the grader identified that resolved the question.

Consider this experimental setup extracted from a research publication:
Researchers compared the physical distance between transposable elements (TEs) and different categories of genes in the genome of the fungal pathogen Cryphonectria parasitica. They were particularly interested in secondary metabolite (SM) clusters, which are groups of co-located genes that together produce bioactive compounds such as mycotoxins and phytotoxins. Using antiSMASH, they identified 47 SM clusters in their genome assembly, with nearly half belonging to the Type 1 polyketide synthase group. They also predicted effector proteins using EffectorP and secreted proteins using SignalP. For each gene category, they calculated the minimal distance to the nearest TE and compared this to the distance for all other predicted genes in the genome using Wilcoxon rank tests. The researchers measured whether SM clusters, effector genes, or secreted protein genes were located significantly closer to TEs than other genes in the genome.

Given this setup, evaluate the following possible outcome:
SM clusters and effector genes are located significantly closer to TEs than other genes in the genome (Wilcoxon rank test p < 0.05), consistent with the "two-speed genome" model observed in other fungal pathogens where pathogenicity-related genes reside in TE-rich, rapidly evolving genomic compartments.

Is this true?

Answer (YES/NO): NO